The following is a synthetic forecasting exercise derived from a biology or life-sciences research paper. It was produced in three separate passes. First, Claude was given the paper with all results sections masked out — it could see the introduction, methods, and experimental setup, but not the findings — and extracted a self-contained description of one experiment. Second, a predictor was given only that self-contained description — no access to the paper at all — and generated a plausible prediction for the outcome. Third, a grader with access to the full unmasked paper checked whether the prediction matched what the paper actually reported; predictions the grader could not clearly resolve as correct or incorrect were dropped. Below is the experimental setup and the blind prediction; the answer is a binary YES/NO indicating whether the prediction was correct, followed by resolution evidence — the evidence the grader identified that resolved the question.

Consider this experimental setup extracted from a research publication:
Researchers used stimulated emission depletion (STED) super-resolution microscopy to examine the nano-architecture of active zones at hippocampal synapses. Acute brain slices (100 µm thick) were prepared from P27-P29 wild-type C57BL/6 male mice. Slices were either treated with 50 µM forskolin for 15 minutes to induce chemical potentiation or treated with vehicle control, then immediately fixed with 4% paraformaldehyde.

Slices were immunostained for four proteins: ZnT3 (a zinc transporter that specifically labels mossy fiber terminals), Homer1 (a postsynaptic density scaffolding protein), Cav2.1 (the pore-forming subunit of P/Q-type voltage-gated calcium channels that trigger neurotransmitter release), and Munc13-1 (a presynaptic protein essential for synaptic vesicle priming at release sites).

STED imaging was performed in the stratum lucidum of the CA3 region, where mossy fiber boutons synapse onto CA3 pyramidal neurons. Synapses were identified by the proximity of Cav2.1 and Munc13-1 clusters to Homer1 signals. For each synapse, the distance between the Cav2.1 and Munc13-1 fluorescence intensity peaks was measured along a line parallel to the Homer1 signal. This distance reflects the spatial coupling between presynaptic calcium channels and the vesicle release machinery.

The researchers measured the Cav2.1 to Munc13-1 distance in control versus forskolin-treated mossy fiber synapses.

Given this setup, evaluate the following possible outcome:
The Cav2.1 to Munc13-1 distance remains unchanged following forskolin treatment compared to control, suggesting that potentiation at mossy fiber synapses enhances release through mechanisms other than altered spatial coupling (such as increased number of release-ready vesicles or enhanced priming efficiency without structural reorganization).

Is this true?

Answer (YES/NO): YES